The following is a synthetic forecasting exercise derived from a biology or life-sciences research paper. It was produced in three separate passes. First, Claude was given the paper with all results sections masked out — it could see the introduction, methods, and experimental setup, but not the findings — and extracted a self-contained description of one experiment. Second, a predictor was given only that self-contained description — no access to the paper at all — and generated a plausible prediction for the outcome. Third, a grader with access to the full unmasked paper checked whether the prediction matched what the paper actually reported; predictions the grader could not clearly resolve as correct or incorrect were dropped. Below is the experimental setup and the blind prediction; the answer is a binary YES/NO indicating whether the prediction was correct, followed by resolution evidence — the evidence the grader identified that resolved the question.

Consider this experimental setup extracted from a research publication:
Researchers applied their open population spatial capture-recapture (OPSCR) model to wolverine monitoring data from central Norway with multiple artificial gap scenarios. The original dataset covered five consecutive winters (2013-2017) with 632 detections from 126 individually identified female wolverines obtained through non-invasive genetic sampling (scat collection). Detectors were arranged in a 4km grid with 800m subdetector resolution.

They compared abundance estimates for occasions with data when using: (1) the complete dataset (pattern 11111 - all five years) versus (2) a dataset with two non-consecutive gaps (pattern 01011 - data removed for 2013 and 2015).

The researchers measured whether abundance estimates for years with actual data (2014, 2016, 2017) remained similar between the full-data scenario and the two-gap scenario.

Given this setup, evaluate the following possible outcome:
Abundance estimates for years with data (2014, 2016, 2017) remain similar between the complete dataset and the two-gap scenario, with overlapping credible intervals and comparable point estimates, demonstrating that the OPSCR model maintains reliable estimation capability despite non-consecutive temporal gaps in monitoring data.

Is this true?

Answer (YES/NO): YES